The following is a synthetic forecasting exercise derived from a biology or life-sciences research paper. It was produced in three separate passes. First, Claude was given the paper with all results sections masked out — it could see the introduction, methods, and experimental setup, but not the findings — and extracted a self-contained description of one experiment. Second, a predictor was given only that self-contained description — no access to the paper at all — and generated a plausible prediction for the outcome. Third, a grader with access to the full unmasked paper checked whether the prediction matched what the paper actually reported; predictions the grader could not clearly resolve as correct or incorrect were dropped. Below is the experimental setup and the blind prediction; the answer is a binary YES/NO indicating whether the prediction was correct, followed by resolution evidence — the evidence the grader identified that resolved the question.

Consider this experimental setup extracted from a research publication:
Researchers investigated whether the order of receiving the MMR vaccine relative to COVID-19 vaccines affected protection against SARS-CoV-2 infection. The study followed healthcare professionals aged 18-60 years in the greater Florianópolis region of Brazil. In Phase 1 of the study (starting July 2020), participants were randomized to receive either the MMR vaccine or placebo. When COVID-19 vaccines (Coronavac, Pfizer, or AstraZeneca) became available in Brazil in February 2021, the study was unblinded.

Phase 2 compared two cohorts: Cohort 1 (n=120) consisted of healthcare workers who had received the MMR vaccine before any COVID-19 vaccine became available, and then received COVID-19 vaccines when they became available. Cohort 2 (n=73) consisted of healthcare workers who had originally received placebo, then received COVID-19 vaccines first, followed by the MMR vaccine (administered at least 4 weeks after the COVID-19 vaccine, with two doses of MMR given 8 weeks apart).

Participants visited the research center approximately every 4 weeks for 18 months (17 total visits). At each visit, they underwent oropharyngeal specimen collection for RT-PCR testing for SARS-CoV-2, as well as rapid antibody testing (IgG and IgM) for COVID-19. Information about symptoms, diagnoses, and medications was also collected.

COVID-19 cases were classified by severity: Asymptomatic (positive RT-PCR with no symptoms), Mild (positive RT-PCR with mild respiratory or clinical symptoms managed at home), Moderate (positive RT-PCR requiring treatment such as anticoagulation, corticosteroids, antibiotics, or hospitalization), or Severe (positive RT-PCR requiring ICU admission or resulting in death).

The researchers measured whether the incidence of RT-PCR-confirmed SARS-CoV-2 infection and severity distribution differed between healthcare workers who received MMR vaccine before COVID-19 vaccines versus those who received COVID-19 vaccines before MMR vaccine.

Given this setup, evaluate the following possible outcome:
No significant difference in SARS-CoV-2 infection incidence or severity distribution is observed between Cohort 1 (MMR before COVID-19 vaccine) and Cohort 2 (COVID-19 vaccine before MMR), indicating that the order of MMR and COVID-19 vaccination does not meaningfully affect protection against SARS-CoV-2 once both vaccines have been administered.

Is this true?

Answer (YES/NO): YES